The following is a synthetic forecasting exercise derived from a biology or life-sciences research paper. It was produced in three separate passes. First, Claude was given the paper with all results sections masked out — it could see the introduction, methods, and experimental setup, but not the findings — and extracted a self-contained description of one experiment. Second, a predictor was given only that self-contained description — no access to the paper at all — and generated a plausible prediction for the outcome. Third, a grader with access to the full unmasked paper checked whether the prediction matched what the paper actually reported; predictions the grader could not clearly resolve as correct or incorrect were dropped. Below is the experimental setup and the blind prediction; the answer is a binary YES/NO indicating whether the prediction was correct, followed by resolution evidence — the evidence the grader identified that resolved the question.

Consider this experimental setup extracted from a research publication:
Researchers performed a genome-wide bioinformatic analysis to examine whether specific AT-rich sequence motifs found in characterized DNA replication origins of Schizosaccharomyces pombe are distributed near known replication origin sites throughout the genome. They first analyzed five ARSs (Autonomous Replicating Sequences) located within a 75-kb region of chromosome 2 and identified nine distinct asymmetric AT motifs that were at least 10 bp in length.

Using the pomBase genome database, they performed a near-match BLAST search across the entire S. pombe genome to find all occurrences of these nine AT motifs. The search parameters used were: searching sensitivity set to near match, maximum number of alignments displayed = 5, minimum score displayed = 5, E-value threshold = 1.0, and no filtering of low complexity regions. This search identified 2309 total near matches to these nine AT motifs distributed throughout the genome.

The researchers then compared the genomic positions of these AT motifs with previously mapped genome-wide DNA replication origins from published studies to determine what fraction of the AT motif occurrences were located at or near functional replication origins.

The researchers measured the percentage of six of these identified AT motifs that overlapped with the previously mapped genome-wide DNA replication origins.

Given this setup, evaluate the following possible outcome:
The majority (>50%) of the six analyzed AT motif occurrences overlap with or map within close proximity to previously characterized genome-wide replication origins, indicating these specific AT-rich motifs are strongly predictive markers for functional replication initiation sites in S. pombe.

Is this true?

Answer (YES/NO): YES